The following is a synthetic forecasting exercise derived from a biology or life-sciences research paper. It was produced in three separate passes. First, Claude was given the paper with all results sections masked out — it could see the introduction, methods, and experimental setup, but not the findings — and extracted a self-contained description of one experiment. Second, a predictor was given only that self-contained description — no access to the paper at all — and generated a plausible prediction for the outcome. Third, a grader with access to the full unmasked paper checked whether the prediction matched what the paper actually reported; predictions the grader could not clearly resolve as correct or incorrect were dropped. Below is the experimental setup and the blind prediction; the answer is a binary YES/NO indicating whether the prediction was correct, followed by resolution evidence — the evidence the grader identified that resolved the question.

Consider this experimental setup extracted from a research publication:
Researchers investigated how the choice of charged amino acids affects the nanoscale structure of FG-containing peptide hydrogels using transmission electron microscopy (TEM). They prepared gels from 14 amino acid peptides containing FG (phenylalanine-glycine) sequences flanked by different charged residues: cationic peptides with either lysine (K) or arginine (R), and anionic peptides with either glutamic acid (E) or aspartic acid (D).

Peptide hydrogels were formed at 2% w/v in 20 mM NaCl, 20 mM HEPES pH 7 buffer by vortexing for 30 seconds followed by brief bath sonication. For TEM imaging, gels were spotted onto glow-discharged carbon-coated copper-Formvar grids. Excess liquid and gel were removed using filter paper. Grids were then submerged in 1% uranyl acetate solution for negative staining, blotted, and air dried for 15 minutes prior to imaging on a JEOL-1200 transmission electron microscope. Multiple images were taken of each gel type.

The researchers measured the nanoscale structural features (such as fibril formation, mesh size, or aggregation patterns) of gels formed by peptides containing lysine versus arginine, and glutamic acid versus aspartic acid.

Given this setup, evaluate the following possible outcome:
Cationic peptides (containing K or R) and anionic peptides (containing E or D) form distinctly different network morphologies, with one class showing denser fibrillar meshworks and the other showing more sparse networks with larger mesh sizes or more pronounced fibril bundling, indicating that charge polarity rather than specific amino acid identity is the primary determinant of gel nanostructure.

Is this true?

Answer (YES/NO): NO